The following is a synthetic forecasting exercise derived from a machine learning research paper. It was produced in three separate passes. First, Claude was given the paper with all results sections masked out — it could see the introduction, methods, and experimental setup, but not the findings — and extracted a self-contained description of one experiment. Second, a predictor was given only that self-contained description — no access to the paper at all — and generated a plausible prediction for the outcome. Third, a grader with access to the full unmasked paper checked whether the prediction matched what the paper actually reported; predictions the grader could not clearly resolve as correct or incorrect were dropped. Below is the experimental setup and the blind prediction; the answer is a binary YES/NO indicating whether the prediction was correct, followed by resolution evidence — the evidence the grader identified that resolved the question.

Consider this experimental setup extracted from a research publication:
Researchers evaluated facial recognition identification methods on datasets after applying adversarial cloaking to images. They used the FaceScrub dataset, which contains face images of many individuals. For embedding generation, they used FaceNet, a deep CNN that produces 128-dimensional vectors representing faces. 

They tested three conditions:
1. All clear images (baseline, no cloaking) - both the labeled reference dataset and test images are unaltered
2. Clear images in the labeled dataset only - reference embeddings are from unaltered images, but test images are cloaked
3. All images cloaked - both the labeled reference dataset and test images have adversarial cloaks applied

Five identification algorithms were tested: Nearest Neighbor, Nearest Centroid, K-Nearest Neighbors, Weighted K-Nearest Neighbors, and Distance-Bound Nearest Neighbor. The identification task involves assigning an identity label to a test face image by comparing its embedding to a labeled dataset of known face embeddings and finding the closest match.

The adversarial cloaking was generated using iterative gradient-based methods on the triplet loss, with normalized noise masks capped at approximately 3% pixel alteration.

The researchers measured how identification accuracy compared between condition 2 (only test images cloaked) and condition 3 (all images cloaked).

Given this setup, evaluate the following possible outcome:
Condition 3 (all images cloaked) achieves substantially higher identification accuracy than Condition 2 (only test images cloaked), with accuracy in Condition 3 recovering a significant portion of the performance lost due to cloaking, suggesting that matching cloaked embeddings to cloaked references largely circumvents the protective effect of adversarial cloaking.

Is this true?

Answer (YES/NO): NO